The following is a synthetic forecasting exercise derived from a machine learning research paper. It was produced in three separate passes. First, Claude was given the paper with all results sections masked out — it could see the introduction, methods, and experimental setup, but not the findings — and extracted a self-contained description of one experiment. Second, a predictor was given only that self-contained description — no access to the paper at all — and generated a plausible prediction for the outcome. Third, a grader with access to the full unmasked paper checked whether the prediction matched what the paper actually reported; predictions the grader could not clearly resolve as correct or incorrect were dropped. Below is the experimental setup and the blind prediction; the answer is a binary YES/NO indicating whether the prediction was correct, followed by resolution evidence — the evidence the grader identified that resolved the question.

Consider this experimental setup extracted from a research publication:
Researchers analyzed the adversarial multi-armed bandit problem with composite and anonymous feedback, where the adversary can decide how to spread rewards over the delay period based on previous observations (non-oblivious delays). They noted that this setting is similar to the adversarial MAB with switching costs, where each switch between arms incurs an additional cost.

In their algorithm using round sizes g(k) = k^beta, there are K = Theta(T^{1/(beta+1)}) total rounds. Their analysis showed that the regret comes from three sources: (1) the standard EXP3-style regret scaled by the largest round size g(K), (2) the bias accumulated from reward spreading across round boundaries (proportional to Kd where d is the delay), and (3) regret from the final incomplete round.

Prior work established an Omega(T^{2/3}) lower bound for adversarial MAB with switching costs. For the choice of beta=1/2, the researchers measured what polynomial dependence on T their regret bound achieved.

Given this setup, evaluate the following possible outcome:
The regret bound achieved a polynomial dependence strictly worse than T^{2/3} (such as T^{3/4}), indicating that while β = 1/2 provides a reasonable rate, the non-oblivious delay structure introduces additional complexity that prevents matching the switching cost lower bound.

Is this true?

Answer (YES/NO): NO